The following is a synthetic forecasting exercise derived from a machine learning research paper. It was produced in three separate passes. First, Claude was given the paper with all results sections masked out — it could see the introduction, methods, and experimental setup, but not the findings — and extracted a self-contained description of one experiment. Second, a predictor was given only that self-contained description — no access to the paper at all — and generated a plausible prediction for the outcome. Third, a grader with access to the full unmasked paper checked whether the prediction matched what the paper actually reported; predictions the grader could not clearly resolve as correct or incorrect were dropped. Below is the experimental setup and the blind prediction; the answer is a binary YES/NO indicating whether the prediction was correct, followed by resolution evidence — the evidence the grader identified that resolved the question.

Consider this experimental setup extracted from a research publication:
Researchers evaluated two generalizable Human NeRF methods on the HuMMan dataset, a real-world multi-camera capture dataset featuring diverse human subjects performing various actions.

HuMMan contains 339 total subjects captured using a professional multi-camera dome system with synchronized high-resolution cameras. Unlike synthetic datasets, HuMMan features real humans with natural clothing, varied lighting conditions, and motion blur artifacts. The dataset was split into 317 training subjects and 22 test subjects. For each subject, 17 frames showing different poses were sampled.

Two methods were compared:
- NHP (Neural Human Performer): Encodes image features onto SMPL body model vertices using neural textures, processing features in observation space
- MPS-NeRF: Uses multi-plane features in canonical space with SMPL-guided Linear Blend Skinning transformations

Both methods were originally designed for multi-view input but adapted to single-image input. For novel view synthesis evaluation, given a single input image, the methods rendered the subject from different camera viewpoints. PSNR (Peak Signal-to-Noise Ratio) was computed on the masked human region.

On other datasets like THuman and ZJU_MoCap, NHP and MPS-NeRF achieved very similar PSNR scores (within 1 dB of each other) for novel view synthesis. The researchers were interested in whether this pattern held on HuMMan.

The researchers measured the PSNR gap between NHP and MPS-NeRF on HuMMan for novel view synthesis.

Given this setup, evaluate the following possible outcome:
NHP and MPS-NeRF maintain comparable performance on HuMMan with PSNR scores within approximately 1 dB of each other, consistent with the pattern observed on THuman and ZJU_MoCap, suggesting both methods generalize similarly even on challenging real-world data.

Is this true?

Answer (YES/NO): NO